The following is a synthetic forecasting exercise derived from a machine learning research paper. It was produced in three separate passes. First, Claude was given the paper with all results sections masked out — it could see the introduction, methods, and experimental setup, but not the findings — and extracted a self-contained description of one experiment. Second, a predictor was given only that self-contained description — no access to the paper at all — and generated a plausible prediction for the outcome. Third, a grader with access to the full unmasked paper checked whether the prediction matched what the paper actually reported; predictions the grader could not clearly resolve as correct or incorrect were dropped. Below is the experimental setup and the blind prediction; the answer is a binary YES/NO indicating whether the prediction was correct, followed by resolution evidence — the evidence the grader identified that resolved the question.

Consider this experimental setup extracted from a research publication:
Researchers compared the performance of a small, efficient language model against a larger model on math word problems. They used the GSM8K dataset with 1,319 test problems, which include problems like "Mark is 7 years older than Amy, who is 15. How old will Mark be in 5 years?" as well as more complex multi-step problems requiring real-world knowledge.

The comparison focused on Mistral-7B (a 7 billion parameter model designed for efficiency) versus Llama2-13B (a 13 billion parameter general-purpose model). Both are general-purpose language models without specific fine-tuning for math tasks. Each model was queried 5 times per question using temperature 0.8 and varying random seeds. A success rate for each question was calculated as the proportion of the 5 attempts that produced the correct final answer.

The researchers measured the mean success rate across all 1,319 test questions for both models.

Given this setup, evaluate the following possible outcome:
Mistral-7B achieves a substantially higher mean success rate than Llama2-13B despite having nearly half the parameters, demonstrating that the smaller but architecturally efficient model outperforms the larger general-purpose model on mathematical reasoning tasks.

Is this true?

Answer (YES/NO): NO